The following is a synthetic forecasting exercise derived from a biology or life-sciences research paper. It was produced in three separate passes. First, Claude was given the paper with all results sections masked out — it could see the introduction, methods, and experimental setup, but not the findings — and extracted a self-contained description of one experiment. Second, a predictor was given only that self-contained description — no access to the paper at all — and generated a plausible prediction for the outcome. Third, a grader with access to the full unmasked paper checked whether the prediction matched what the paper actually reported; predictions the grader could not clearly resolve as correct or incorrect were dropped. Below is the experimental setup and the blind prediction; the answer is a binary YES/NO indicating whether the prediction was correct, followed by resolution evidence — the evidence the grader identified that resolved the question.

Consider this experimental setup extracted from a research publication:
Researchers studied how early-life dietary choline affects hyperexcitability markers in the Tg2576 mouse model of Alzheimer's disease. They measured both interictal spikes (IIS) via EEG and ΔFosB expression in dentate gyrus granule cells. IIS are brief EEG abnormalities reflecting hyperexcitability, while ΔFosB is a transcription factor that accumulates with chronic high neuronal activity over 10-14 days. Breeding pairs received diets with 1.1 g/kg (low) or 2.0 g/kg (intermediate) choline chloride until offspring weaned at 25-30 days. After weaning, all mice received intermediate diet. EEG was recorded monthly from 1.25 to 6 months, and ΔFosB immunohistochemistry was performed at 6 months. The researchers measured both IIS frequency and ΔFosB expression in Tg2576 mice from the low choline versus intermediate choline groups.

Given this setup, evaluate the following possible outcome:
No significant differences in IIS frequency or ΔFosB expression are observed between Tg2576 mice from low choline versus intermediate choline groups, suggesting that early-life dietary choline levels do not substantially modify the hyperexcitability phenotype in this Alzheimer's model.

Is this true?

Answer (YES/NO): NO